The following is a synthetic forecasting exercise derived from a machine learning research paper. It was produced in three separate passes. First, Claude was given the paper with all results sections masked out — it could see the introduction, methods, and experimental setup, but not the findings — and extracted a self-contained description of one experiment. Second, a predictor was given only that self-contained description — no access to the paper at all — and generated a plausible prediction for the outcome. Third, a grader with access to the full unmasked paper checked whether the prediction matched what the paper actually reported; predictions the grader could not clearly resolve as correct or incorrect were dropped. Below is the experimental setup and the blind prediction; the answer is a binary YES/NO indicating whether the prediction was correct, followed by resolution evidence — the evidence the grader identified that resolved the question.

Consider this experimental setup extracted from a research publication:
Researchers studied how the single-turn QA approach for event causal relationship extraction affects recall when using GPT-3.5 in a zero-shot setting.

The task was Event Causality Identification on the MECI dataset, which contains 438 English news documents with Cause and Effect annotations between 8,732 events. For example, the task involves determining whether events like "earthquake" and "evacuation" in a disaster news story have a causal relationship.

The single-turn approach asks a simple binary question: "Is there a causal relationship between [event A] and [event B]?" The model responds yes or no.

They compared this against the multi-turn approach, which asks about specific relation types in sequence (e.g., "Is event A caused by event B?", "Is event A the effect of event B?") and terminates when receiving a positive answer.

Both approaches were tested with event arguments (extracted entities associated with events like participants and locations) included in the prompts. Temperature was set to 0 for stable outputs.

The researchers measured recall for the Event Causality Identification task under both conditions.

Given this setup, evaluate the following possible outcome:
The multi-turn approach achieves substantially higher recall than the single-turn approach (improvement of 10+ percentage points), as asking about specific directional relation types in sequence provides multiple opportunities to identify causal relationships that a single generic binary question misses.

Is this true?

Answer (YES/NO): NO